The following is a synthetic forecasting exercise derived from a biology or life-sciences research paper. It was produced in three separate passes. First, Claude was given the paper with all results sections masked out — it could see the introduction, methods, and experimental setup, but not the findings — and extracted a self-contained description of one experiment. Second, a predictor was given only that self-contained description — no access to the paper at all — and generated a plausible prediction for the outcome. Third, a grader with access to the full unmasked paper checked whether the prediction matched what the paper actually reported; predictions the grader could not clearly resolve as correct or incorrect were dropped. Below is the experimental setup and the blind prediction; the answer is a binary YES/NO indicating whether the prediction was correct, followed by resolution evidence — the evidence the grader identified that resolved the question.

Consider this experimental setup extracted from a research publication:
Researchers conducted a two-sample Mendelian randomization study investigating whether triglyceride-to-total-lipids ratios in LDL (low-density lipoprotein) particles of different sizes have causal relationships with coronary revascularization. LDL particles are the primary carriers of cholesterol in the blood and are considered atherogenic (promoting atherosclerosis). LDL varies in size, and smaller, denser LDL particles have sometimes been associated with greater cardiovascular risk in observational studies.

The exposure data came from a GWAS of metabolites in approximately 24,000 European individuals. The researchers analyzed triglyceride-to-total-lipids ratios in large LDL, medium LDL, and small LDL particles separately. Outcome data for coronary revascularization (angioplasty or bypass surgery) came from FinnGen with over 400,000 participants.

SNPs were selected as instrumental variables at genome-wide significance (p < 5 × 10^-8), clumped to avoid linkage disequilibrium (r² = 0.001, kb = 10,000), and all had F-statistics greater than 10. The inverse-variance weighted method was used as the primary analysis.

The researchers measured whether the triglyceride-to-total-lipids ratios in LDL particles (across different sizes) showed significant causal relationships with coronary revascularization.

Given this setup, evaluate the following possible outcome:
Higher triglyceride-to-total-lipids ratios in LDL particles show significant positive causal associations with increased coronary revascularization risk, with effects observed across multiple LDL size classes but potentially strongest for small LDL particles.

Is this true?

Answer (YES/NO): NO